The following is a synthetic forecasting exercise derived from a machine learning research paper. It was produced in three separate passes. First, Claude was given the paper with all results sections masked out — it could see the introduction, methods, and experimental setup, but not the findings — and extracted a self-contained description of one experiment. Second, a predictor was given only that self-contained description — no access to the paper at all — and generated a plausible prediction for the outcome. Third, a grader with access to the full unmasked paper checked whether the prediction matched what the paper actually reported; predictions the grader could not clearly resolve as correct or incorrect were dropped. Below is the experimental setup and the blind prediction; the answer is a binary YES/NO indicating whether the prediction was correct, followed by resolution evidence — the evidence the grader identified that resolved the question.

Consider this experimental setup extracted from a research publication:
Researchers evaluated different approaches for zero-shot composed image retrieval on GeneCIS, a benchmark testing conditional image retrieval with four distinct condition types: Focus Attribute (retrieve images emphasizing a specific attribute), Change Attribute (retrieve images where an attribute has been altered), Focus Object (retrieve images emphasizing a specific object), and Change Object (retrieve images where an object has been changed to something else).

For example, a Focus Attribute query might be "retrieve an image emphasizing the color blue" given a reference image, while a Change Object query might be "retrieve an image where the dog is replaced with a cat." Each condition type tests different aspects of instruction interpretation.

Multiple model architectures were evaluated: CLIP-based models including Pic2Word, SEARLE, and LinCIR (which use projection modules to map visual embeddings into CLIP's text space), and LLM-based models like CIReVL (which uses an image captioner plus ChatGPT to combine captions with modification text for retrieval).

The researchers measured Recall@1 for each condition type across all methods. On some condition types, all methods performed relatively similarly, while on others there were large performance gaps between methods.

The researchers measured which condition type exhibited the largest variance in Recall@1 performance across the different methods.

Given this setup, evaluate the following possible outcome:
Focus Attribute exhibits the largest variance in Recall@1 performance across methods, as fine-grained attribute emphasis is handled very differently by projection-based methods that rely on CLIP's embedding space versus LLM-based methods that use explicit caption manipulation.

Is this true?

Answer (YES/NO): NO